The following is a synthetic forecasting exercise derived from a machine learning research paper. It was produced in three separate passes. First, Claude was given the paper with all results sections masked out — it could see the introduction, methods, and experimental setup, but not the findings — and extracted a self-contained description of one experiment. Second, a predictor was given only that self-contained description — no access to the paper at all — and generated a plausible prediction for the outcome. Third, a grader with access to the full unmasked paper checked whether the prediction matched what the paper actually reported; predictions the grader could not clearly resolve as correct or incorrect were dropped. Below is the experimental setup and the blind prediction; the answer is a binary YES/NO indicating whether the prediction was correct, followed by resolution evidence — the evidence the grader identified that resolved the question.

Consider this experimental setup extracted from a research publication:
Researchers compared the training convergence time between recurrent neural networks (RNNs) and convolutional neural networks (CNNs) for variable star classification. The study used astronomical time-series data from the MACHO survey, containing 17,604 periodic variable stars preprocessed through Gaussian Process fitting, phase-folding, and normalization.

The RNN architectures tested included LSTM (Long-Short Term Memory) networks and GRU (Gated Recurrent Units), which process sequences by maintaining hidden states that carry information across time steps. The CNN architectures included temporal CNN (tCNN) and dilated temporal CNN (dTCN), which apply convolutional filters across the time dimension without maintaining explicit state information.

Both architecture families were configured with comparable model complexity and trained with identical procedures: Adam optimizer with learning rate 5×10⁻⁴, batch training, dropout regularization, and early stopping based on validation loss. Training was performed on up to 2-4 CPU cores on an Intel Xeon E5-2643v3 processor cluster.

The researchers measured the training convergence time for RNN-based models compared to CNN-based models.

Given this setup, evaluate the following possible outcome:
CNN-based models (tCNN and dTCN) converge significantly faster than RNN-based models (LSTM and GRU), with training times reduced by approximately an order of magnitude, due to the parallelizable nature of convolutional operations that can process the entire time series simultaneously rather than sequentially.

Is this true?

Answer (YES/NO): YES